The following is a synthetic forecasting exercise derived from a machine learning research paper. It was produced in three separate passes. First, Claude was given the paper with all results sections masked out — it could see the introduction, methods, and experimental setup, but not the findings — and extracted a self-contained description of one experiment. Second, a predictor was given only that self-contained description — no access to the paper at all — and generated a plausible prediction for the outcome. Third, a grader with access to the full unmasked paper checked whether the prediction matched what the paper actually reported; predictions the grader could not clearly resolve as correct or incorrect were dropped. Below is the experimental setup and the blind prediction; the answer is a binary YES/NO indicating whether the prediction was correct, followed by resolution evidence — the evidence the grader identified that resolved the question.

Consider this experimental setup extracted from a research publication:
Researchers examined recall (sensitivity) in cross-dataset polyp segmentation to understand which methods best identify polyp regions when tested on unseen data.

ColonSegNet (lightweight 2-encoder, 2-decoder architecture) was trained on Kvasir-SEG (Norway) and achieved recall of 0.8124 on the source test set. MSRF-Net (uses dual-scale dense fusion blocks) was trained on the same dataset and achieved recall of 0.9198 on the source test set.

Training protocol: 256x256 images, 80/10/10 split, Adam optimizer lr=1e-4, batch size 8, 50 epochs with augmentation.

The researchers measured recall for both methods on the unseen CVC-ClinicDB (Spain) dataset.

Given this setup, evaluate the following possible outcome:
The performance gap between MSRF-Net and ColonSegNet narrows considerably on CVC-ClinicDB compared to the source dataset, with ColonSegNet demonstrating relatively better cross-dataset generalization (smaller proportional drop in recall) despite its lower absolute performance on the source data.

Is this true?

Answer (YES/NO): NO